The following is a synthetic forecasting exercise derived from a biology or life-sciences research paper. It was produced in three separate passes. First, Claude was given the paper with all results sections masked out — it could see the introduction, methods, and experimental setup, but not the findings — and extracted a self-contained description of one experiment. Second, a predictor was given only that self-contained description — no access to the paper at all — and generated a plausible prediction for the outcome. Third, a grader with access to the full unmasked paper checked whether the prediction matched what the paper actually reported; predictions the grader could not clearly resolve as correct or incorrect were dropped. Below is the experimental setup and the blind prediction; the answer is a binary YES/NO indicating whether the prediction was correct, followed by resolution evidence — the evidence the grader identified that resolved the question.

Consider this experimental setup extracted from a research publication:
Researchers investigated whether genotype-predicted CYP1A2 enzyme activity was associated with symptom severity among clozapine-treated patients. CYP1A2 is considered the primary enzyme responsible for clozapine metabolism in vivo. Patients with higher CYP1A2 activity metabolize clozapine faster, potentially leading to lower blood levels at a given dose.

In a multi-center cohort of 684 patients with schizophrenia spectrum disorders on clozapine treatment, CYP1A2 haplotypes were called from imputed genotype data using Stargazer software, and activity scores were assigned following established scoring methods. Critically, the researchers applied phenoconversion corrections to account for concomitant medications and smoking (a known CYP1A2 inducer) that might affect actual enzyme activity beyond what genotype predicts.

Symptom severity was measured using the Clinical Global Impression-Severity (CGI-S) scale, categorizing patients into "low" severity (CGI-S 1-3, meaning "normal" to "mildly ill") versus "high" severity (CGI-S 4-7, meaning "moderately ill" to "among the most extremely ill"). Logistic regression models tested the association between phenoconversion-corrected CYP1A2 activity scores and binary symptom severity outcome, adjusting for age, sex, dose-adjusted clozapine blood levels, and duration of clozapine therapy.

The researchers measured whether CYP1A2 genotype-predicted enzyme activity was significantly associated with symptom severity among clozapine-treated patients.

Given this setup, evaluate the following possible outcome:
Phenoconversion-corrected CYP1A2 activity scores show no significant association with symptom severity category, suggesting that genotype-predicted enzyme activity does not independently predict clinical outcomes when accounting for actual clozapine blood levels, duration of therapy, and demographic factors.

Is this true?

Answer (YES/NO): YES